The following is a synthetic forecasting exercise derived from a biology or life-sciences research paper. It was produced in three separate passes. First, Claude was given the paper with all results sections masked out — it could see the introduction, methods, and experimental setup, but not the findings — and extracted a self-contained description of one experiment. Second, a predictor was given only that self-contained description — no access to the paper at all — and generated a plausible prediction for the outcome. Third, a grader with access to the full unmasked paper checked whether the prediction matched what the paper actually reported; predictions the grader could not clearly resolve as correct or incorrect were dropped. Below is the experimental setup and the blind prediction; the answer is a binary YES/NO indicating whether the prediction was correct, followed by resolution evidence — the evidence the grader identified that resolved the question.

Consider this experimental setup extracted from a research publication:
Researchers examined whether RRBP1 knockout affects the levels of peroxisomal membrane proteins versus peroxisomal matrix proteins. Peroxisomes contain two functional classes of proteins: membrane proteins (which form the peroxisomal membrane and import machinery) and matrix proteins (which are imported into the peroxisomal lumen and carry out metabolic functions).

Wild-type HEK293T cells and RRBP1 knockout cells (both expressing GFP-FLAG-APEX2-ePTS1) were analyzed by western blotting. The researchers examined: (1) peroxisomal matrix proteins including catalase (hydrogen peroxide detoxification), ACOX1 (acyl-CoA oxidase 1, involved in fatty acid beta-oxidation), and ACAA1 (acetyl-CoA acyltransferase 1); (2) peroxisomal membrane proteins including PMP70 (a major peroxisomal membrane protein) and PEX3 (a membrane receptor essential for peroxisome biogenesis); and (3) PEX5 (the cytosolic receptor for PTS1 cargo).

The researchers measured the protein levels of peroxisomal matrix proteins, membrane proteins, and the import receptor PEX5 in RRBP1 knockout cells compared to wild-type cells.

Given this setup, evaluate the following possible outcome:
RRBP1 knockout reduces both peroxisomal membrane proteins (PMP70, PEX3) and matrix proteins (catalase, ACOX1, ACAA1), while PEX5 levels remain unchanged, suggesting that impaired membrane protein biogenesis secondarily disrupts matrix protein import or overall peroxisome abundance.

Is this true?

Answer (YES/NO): NO